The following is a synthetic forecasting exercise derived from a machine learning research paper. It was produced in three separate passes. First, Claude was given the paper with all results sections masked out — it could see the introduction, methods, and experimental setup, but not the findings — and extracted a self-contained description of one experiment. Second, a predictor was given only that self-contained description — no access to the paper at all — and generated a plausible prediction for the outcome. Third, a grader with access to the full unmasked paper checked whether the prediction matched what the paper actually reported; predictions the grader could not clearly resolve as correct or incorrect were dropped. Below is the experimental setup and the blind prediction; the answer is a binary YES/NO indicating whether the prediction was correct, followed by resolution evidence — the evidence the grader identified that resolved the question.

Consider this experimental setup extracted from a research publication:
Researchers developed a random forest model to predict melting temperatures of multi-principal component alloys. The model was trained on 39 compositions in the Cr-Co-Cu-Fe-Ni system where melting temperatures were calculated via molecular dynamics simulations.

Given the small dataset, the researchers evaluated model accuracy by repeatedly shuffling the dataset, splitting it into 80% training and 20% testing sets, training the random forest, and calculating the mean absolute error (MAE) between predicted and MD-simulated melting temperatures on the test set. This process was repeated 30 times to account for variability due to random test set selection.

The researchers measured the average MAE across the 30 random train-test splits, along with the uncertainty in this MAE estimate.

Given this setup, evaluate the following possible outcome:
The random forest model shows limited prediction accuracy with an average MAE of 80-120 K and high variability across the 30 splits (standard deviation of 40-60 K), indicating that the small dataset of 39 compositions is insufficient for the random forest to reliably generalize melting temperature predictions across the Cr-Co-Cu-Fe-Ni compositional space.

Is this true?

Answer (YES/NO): NO